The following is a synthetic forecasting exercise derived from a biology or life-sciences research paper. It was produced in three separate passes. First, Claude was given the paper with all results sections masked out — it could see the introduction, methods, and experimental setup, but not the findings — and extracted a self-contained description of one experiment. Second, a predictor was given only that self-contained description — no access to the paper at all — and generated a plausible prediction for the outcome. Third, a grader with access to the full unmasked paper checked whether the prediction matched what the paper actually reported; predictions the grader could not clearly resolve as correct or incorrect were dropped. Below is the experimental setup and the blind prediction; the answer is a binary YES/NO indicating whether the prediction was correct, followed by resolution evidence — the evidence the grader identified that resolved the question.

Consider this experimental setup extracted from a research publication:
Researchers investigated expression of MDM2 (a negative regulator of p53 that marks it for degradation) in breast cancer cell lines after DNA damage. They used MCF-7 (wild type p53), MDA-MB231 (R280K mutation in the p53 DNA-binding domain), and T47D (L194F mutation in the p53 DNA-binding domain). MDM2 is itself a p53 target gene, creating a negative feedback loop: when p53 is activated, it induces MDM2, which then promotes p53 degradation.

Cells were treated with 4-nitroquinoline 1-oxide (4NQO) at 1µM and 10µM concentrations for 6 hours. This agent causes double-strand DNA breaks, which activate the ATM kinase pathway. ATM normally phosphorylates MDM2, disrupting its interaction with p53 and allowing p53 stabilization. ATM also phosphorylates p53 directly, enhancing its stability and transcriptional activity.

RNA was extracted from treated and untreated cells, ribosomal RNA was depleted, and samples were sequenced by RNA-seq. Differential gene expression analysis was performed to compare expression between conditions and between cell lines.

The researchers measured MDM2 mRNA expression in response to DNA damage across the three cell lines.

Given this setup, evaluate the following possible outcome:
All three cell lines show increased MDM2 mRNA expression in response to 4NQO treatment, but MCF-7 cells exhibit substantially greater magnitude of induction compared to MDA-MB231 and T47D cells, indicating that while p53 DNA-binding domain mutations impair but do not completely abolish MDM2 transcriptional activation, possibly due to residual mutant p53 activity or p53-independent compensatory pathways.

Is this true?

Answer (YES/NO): NO